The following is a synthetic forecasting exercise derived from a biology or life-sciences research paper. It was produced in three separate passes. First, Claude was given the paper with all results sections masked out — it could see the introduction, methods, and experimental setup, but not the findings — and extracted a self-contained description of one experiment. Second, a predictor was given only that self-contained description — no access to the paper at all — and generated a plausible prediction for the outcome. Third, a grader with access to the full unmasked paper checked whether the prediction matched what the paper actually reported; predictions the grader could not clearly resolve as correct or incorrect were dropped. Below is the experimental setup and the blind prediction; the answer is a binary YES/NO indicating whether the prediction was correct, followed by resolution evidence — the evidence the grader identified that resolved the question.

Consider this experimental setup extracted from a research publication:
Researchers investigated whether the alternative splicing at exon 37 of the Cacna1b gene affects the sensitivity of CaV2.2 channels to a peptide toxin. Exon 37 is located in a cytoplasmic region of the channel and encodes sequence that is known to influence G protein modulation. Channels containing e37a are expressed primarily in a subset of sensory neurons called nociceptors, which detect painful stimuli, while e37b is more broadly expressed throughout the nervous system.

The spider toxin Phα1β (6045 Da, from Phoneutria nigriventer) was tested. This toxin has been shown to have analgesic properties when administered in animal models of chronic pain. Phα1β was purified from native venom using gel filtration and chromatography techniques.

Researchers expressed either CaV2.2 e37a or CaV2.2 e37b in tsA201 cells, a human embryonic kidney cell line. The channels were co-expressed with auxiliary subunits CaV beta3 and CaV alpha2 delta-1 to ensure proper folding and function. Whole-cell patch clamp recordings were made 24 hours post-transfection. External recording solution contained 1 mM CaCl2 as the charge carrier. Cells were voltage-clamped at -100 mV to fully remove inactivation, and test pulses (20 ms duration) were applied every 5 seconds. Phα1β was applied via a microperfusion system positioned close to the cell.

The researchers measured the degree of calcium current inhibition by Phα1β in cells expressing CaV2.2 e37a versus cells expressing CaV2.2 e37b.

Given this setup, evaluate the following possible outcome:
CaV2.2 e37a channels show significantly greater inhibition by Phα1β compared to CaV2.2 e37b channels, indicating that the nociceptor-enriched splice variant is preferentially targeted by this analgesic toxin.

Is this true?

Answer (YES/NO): NO